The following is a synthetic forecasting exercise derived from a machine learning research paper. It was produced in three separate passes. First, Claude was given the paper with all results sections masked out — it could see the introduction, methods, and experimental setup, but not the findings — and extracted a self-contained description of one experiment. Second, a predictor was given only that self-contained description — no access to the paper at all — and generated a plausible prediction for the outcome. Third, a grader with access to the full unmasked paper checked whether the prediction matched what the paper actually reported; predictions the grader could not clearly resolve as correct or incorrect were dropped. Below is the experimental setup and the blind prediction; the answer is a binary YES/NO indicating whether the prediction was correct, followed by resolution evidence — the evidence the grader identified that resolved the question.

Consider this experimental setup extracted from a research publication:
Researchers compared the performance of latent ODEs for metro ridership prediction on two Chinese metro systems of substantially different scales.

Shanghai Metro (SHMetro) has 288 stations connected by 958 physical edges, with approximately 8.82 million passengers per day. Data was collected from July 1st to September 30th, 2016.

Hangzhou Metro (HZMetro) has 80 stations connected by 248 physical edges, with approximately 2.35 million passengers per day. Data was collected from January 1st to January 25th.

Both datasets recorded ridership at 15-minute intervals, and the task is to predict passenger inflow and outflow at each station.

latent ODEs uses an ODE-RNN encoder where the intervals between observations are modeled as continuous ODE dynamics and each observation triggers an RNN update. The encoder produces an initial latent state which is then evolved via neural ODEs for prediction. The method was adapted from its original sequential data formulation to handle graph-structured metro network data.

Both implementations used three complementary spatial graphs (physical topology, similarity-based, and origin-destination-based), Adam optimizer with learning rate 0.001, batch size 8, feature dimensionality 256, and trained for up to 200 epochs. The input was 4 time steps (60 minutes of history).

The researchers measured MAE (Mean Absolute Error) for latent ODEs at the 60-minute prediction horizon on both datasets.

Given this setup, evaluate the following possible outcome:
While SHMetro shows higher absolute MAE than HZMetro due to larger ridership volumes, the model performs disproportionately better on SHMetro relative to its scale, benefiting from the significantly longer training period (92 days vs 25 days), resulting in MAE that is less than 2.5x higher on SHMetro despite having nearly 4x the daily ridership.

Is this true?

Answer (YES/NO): YES